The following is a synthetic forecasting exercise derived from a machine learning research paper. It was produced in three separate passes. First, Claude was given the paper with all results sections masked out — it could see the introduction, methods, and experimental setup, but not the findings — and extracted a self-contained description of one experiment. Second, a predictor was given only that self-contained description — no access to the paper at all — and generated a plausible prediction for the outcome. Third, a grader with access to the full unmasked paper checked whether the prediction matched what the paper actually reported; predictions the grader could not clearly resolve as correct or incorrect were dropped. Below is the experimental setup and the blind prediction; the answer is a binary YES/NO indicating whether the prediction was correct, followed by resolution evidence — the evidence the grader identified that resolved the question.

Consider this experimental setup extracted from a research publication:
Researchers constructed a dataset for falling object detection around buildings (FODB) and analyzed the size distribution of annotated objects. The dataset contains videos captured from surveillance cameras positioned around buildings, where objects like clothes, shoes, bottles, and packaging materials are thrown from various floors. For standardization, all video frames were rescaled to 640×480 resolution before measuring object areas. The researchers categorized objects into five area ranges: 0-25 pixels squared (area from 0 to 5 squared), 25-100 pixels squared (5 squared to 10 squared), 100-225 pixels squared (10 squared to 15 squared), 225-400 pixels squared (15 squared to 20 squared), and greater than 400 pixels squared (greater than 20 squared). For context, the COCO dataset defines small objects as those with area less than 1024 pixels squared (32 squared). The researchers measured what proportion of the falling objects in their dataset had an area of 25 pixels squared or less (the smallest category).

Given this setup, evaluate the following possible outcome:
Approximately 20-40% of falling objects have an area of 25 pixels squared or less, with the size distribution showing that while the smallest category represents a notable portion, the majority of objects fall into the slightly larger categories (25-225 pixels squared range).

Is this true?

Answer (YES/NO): NO